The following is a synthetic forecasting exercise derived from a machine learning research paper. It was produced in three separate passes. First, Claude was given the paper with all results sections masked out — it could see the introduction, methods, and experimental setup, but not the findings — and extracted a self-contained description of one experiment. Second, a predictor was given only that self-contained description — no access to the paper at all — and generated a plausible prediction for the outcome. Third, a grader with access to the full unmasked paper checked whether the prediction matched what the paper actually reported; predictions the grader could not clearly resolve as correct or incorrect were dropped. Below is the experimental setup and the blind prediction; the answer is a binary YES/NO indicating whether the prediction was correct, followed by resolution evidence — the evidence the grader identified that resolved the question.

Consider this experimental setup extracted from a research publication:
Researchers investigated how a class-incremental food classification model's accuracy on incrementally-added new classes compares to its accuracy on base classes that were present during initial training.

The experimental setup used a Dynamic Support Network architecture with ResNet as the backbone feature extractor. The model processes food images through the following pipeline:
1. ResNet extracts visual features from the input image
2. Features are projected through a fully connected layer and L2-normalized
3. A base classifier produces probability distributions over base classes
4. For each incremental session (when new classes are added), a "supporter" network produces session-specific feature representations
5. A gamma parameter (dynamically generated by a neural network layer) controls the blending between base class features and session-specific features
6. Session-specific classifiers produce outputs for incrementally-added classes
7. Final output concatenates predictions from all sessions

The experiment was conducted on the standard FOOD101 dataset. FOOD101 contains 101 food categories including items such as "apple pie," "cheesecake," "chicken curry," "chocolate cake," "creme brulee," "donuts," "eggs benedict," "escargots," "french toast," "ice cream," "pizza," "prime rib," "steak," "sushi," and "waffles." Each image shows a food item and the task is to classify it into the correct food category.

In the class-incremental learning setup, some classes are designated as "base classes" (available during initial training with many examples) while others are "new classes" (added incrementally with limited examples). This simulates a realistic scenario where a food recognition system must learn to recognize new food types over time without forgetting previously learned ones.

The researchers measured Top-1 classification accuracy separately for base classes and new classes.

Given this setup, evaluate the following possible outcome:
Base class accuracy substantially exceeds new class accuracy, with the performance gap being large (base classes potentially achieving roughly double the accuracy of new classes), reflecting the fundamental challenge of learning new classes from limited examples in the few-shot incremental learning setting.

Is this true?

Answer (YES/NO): NO